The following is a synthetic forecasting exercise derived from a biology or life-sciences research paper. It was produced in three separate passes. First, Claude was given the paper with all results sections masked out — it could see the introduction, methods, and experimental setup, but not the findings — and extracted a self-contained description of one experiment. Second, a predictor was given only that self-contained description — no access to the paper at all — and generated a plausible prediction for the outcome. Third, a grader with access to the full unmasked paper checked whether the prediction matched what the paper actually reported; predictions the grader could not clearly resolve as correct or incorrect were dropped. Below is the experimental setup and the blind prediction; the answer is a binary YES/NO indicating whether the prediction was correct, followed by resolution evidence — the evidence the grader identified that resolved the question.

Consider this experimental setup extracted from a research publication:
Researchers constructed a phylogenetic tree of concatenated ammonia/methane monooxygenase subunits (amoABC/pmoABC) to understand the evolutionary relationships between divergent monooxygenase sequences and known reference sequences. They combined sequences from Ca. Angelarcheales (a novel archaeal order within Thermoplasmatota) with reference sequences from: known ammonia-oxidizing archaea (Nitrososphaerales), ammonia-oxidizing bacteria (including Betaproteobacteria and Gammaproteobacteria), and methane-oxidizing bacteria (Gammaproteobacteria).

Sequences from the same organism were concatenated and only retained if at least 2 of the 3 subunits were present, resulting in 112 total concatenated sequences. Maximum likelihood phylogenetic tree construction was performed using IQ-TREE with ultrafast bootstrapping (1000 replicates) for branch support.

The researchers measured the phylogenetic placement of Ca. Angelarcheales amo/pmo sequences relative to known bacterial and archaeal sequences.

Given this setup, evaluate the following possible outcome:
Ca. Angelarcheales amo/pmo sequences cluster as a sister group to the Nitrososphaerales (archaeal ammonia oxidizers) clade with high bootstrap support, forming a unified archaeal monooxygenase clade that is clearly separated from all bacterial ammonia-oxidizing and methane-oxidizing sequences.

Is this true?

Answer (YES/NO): NO